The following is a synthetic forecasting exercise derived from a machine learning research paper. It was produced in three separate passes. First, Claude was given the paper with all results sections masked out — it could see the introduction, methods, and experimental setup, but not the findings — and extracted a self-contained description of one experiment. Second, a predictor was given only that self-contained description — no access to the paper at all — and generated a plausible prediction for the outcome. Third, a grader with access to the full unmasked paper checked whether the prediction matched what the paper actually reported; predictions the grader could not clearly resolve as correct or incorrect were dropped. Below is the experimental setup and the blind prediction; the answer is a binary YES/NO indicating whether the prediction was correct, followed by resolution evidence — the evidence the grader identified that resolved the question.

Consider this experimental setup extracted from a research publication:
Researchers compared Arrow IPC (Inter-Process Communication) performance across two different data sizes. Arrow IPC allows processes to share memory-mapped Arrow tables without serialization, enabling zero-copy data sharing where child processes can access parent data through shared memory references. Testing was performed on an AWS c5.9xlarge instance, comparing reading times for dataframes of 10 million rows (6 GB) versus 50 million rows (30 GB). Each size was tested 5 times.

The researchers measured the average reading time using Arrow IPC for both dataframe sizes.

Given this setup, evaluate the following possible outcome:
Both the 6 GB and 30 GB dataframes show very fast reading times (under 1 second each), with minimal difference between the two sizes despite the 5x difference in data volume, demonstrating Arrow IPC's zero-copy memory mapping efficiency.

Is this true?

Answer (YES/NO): YES